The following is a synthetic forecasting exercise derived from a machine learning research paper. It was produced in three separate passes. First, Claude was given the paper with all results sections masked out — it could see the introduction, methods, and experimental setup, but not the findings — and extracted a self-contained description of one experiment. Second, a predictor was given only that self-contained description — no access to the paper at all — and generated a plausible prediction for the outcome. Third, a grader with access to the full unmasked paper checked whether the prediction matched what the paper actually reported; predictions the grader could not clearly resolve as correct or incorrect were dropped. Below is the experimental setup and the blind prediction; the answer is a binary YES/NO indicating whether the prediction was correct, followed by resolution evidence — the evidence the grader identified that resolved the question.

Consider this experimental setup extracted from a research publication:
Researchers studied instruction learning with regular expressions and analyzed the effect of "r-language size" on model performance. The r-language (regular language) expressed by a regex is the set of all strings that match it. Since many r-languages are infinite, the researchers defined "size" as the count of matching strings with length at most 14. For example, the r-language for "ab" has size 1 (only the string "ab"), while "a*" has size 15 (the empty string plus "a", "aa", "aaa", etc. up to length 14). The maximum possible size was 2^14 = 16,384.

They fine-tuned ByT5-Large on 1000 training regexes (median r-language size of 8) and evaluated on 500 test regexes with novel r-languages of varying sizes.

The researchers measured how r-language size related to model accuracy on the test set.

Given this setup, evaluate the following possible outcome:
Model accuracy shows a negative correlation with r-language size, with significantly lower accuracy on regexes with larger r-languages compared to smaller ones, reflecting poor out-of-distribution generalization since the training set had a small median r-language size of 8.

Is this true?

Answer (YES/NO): YES